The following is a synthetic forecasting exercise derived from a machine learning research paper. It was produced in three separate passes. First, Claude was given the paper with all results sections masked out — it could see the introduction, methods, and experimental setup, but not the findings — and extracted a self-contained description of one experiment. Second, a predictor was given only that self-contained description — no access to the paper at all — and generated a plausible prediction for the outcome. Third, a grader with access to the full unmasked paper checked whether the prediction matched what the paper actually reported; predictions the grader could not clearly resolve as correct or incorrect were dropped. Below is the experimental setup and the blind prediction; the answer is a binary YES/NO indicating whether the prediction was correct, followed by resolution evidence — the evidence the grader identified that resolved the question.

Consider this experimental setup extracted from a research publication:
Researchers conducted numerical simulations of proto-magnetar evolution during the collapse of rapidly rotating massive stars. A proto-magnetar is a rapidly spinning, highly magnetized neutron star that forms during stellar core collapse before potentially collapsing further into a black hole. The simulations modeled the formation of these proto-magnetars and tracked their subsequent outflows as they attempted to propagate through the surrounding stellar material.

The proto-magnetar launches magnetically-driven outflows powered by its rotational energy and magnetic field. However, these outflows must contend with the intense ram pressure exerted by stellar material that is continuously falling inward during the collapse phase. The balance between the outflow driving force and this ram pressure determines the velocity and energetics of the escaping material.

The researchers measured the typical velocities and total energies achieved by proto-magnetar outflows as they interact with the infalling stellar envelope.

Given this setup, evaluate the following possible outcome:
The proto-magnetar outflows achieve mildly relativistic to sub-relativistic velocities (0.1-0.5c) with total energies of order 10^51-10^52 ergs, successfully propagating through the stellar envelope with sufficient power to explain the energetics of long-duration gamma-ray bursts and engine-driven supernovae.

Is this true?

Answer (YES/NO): NO